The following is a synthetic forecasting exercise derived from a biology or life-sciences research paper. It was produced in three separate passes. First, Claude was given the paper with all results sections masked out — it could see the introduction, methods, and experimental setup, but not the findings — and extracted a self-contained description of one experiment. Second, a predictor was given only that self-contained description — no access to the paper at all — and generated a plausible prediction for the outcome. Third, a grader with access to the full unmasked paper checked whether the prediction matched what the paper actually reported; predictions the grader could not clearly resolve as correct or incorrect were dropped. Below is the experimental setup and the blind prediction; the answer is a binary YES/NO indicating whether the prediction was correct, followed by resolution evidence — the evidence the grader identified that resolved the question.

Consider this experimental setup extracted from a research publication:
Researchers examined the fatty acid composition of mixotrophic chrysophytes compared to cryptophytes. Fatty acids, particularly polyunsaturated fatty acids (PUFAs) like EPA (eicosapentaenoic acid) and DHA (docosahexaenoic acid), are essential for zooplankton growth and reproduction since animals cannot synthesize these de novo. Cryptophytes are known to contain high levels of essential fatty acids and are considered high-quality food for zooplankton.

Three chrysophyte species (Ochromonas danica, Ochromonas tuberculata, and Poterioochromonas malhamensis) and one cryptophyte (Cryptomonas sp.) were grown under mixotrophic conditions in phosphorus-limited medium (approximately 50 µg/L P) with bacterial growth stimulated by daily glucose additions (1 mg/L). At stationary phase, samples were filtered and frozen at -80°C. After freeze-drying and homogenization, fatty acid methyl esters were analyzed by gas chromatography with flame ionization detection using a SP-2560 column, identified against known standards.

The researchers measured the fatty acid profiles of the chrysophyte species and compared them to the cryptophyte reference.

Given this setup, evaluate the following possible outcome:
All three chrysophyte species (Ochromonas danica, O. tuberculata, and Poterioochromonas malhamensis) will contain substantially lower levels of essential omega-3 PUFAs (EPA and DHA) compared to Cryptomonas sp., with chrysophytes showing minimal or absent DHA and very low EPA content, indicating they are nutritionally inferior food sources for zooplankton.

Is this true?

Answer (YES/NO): NO